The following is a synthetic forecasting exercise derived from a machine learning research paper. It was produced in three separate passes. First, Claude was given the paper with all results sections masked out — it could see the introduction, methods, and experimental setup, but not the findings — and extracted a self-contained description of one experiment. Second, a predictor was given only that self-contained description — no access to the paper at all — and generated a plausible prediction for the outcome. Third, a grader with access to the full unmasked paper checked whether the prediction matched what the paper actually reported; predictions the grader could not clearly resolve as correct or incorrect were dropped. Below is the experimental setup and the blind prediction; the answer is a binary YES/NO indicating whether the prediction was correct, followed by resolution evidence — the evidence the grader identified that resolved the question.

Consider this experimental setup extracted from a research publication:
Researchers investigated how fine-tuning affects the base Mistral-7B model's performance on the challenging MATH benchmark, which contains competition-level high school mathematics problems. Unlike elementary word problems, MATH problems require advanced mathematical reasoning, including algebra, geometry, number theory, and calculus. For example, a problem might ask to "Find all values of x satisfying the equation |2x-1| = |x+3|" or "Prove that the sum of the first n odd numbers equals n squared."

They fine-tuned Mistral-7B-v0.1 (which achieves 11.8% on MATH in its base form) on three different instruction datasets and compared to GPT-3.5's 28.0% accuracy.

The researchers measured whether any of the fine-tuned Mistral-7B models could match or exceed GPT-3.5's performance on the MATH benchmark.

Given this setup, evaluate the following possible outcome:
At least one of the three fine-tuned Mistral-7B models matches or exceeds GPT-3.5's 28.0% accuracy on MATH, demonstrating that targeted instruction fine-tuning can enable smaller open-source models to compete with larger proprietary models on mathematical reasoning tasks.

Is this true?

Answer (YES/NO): NO